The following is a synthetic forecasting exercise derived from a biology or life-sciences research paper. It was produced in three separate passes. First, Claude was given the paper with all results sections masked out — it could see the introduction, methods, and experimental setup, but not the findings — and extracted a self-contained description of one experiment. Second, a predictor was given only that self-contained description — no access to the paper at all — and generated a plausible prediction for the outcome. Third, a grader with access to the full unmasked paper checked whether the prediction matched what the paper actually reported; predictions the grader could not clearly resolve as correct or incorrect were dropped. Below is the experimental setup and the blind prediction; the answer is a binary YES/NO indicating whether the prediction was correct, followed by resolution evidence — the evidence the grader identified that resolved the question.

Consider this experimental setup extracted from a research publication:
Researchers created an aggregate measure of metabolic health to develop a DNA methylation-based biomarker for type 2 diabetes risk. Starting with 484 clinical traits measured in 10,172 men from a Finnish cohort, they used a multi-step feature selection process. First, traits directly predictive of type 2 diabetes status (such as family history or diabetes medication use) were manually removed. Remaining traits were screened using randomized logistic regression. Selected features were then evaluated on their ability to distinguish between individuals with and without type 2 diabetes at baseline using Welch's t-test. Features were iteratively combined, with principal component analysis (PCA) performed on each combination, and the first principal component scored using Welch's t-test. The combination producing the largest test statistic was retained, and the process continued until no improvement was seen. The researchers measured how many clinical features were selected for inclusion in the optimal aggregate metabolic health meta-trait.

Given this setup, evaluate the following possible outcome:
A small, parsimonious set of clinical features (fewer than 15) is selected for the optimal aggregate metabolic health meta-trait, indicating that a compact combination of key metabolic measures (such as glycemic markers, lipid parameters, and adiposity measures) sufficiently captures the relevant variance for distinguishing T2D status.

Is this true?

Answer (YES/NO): YES